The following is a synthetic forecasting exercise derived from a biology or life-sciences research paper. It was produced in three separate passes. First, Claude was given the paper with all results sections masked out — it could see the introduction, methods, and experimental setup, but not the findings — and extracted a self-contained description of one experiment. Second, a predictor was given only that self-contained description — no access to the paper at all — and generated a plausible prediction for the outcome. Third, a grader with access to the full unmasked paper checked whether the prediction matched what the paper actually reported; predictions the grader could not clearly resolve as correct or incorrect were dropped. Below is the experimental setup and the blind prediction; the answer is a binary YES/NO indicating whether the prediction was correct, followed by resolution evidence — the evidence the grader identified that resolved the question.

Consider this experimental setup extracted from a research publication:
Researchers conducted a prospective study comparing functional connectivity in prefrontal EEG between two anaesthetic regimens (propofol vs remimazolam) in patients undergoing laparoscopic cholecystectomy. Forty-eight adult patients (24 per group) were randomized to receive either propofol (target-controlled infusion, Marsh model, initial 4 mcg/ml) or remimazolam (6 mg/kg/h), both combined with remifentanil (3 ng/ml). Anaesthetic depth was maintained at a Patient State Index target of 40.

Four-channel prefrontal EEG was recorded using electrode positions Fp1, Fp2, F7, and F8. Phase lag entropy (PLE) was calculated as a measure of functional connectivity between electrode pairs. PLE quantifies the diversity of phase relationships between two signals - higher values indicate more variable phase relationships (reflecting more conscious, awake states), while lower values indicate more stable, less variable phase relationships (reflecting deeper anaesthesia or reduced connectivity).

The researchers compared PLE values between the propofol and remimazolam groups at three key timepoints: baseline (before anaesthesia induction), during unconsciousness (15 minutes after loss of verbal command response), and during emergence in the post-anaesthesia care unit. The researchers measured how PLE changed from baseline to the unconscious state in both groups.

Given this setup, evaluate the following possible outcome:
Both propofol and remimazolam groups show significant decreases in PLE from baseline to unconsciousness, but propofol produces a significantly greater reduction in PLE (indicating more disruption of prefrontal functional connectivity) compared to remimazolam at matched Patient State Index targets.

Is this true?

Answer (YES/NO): NO